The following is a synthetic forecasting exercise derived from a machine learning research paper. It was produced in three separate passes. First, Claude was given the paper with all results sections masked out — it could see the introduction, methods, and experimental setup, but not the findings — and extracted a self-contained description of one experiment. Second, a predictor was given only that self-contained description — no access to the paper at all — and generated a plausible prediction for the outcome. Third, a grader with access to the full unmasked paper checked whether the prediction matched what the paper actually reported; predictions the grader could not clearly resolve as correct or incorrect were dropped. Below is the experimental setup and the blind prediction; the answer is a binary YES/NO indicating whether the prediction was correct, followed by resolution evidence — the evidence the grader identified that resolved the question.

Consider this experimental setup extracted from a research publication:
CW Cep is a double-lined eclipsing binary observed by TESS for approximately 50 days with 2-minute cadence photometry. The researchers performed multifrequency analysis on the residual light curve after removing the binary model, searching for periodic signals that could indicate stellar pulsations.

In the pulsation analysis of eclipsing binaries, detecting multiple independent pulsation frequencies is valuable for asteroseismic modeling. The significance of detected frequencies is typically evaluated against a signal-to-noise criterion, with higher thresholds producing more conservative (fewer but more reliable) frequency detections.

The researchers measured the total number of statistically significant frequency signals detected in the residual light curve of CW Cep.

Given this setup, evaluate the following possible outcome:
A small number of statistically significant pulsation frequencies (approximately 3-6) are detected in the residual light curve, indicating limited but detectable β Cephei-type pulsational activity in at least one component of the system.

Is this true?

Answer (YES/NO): NO